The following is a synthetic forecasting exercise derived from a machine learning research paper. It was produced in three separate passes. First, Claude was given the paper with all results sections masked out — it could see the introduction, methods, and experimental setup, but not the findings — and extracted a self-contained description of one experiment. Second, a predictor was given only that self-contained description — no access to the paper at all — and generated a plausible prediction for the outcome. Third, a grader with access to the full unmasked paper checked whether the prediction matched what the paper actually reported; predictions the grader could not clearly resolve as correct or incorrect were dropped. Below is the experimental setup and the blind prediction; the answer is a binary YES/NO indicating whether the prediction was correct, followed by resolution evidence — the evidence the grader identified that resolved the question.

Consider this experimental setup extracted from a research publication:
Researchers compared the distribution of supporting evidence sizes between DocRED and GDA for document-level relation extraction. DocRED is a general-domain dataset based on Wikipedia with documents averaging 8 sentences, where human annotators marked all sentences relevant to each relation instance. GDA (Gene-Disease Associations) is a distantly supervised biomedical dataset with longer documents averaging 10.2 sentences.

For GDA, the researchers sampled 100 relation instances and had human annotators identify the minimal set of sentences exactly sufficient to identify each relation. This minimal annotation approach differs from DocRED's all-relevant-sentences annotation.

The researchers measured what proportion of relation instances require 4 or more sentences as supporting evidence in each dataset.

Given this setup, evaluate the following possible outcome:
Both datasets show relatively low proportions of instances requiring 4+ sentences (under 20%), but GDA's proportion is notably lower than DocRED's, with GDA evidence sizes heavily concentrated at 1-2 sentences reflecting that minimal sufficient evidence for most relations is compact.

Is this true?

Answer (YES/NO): NO